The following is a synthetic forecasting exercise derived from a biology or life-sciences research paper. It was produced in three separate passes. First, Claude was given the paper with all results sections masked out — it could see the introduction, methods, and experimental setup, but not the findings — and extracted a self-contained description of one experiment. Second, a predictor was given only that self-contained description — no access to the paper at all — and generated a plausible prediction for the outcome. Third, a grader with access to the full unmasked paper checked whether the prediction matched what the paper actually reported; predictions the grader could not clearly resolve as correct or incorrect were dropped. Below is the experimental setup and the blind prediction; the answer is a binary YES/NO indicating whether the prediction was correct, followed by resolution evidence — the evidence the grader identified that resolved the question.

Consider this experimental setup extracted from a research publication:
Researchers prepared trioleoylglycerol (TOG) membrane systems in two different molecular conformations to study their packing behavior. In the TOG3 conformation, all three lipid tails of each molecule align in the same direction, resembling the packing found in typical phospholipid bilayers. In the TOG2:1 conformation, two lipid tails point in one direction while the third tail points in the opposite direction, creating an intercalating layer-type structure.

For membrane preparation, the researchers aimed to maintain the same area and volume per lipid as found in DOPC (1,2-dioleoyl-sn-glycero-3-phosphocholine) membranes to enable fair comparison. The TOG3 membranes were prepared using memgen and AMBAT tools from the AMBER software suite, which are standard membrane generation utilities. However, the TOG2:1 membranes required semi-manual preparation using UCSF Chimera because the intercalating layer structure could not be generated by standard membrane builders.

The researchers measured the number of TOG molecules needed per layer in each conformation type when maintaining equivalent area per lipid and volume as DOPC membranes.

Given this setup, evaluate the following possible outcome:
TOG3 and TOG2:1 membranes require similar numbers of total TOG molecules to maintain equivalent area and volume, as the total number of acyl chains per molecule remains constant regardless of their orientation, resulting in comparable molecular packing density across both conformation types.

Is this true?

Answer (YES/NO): NO